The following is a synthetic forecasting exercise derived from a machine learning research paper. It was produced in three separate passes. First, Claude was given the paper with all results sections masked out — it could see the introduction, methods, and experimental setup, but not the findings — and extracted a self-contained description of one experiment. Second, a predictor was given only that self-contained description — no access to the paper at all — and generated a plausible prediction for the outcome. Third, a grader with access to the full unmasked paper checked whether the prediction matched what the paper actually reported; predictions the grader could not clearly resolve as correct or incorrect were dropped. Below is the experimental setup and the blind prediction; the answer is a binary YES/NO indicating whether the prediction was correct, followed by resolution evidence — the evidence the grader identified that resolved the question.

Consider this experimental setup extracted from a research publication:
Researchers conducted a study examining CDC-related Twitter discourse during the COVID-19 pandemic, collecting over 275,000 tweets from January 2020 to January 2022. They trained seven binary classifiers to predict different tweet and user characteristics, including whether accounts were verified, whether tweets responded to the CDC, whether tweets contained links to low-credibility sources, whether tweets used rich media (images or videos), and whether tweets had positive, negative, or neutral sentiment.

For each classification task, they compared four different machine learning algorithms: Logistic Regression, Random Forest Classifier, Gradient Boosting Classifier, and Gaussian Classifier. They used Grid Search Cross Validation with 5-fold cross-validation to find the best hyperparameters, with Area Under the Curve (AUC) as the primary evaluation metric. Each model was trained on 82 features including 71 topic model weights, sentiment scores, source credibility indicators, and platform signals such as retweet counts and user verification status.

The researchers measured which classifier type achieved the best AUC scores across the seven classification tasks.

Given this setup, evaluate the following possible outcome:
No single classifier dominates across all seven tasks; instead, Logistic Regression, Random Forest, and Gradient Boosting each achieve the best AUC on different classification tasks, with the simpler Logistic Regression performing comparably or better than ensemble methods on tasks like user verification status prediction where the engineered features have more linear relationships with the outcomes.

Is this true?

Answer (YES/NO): NO